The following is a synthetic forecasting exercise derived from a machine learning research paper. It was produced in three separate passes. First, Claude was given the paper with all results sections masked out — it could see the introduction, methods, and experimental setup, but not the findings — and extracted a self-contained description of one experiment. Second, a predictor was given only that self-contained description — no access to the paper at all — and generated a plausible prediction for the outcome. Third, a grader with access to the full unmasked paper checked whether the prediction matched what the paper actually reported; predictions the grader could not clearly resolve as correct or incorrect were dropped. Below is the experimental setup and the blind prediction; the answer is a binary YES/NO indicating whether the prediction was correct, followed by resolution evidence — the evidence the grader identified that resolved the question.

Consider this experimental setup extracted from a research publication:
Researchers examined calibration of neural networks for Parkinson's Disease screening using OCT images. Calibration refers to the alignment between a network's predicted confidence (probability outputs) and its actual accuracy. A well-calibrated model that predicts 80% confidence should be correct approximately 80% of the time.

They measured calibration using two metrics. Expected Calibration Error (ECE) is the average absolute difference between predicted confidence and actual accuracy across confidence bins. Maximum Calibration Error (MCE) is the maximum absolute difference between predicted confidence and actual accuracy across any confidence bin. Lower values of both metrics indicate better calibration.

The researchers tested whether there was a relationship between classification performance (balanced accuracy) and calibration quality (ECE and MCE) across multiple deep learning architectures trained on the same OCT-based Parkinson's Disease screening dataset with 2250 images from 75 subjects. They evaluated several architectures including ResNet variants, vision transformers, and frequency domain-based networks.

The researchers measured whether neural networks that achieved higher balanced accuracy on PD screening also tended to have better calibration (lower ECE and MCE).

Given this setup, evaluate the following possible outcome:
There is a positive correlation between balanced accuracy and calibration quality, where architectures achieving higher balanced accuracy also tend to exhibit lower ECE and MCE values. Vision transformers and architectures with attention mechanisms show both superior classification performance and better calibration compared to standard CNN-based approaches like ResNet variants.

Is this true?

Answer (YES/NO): NO